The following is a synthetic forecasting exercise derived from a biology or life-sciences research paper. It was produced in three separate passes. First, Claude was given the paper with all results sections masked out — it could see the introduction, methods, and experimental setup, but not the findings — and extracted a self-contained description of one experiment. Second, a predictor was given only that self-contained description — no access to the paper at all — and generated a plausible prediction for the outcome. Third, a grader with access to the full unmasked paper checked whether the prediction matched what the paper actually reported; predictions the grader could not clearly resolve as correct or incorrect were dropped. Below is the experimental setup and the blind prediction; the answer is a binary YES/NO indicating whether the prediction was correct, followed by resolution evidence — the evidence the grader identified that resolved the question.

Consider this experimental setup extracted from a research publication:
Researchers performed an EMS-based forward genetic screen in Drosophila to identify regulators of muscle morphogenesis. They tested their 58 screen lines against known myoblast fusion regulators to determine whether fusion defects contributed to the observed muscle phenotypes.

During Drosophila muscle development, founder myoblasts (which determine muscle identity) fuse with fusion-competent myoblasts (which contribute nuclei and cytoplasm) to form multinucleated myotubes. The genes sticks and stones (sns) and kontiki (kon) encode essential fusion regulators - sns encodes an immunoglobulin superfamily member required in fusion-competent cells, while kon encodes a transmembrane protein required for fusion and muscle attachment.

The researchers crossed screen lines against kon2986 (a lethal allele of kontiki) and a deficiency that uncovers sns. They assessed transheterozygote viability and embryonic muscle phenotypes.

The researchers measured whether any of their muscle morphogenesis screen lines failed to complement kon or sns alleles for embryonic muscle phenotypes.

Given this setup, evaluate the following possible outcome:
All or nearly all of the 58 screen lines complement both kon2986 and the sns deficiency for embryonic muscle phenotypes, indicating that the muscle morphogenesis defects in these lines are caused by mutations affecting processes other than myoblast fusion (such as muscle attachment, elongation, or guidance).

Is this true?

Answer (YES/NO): YES